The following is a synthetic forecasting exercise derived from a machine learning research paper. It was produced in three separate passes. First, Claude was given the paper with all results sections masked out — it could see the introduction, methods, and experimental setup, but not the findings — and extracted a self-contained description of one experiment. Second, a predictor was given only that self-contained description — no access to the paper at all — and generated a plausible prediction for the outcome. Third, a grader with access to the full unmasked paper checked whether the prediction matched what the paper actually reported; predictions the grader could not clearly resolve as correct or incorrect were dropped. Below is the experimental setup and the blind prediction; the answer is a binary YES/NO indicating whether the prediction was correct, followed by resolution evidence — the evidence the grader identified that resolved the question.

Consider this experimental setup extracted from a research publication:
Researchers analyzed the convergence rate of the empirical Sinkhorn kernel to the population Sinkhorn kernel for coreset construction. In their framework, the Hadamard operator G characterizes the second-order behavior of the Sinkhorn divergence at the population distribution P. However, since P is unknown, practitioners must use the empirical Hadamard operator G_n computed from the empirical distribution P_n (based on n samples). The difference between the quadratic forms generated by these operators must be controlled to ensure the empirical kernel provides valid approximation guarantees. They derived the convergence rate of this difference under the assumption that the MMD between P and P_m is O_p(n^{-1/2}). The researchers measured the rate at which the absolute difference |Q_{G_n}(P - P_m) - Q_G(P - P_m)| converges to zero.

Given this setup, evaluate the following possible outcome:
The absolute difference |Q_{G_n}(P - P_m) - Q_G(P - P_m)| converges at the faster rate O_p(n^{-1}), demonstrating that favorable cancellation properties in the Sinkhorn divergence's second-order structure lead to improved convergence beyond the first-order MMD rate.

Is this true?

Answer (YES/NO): NO